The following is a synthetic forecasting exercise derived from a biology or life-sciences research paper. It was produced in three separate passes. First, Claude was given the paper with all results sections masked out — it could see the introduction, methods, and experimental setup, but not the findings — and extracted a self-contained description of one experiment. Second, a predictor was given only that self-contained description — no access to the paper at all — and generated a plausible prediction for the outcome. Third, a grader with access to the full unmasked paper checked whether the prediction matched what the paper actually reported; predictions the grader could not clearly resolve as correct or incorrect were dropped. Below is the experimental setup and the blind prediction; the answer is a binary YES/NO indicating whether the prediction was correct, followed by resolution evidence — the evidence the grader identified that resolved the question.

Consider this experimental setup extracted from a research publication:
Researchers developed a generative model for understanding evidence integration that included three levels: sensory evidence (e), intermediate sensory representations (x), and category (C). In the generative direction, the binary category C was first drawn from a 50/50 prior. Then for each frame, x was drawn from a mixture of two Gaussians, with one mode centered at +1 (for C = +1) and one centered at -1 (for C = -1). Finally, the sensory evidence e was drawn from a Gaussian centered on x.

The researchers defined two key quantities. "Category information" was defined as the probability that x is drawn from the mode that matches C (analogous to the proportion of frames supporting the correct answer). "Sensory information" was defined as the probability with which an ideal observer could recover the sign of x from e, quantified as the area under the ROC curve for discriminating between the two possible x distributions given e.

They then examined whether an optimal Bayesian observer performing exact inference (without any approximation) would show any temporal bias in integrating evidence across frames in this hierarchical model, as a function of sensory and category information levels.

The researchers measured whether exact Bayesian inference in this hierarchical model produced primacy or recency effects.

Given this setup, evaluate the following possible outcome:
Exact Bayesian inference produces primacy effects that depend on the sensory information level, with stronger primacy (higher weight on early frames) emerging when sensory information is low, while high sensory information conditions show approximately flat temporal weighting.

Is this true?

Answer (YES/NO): NO